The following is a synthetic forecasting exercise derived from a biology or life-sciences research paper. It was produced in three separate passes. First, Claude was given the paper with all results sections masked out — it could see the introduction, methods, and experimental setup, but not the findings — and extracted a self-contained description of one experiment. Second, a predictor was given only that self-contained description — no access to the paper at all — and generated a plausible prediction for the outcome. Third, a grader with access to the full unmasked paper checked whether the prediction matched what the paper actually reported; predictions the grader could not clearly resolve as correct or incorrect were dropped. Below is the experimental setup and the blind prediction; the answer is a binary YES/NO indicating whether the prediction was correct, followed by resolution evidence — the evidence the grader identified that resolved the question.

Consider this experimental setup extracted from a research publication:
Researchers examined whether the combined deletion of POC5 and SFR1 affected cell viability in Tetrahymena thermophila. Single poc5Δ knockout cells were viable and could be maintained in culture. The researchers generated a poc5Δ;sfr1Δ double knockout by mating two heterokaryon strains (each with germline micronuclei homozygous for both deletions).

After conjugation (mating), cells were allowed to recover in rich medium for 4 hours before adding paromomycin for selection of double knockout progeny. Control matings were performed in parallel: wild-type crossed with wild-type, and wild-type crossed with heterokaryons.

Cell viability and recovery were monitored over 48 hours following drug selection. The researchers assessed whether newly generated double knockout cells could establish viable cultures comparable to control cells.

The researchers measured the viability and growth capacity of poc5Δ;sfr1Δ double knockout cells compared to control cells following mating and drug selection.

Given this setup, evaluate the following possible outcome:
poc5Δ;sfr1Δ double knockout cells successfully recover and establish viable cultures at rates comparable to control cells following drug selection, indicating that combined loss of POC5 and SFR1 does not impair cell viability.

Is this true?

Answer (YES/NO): NO